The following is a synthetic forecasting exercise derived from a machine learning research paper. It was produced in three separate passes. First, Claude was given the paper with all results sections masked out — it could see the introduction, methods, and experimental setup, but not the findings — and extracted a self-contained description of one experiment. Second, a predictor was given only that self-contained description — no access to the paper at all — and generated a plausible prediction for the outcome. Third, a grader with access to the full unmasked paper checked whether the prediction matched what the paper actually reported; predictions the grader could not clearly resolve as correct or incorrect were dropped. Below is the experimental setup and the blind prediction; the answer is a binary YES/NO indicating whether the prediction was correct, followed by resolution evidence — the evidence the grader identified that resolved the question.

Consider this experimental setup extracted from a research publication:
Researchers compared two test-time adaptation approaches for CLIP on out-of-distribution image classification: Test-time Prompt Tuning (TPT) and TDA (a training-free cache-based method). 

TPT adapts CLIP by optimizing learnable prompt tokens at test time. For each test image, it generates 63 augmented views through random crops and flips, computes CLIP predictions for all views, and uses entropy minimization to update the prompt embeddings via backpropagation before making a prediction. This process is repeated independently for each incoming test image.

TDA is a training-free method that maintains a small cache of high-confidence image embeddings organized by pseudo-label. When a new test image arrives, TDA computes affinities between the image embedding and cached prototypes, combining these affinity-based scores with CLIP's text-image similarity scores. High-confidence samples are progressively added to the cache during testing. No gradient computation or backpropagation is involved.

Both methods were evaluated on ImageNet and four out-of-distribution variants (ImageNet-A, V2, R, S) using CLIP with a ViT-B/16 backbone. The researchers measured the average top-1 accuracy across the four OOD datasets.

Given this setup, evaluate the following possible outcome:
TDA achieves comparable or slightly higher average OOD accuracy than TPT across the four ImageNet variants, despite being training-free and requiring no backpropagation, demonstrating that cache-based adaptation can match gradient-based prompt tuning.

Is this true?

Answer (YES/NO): NO